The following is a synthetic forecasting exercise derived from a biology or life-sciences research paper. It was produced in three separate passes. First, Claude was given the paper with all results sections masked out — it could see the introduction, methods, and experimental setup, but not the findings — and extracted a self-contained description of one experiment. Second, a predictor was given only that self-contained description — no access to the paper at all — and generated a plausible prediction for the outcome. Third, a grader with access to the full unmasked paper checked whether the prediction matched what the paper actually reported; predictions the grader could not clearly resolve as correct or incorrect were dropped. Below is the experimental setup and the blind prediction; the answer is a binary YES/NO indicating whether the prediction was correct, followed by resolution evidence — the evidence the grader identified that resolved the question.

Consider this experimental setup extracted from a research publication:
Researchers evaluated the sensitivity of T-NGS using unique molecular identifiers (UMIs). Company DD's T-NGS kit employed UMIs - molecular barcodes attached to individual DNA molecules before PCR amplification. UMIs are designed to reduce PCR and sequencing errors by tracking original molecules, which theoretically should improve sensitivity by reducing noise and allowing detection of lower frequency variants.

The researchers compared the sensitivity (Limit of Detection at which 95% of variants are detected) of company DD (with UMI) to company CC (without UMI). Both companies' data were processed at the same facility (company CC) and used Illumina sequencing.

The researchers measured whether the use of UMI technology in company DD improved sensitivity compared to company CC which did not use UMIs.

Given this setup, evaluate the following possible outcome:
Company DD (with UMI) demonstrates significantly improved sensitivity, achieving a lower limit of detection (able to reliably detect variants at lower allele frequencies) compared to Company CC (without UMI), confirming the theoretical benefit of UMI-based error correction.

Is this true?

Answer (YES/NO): NO